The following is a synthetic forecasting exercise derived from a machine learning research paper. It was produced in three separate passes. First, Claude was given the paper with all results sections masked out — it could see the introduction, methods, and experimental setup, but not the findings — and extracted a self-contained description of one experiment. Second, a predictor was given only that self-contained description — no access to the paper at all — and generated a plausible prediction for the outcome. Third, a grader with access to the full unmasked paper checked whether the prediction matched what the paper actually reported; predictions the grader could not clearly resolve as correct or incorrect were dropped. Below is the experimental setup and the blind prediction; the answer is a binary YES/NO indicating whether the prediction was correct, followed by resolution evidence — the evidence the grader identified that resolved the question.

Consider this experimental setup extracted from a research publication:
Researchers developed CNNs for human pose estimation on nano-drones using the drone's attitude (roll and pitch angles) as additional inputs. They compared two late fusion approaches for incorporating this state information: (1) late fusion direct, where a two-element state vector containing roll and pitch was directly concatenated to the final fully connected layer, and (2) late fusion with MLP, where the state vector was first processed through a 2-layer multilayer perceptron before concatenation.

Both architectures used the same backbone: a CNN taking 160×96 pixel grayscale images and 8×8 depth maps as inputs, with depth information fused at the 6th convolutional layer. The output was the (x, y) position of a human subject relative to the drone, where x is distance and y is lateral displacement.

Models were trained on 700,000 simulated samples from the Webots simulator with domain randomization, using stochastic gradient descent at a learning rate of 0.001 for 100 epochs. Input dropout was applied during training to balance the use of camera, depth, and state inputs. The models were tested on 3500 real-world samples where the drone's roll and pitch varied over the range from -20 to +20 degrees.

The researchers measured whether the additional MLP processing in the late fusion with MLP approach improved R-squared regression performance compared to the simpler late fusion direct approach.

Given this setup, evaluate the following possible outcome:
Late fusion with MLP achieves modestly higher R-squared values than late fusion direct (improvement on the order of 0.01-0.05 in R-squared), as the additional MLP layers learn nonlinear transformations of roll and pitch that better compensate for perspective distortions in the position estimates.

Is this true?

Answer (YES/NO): NO